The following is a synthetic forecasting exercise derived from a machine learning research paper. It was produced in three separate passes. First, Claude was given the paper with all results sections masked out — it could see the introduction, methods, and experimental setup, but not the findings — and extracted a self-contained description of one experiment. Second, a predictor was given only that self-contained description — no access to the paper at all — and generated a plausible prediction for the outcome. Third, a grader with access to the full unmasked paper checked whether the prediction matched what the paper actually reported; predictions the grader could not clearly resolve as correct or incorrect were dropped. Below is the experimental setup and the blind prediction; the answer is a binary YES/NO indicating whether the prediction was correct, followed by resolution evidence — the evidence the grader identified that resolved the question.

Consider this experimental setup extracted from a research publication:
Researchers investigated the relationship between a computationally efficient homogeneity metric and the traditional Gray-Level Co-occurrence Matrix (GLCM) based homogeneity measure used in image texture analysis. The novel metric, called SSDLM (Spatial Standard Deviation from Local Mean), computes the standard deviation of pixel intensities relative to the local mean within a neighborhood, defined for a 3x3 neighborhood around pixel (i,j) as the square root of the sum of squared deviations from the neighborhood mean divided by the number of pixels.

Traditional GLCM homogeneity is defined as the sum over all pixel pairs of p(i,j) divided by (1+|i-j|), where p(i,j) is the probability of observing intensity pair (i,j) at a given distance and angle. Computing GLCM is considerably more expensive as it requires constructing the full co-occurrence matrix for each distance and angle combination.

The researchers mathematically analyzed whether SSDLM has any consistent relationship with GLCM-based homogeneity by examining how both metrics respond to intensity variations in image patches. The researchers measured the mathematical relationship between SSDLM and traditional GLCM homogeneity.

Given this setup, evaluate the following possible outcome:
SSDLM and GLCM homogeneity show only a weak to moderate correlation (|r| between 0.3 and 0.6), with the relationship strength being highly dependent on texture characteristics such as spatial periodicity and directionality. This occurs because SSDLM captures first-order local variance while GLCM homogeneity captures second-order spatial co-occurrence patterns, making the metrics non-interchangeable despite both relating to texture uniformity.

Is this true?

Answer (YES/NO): NO